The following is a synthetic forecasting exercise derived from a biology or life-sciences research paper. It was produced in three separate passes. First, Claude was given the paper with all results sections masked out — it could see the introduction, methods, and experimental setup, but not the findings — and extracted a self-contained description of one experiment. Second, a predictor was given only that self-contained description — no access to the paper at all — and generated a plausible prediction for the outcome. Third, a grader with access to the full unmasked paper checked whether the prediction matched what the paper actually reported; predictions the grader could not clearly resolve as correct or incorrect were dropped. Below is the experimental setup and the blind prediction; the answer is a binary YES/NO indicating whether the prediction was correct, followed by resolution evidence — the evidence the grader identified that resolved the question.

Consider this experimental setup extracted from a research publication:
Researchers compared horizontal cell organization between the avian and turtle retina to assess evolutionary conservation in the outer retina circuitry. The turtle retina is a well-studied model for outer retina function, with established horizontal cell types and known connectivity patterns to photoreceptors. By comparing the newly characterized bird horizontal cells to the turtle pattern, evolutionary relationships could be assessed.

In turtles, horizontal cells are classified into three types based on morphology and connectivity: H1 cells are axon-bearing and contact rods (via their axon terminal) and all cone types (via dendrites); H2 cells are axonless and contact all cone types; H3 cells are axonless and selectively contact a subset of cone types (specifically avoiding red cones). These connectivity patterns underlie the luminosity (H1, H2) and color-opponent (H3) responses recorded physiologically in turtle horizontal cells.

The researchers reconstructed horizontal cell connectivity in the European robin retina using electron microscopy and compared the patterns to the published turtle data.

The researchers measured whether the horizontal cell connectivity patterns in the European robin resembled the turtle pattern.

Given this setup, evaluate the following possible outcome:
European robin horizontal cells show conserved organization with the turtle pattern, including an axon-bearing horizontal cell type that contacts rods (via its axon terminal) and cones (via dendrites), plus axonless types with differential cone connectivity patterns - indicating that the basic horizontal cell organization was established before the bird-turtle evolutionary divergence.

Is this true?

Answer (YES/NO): YES